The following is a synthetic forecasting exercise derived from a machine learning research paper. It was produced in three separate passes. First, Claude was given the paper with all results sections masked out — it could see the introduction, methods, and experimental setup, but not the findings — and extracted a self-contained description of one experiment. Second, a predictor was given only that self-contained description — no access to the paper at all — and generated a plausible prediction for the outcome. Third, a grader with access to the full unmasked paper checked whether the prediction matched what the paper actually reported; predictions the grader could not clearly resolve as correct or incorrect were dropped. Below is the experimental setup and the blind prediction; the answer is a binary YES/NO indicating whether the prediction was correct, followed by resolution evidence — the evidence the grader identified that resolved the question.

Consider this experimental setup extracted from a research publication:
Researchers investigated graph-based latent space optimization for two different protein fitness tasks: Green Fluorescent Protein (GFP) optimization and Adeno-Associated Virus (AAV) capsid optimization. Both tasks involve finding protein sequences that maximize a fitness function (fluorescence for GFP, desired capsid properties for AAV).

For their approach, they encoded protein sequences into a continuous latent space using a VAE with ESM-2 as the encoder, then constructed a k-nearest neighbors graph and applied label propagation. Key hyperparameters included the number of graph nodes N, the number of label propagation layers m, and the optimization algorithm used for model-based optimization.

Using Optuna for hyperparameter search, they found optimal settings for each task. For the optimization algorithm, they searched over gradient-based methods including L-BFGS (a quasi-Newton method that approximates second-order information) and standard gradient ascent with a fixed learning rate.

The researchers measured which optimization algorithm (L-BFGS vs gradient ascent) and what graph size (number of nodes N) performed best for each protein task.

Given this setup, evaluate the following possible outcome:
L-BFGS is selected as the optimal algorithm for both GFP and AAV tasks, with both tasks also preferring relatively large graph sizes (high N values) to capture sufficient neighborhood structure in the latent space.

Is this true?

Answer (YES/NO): NO